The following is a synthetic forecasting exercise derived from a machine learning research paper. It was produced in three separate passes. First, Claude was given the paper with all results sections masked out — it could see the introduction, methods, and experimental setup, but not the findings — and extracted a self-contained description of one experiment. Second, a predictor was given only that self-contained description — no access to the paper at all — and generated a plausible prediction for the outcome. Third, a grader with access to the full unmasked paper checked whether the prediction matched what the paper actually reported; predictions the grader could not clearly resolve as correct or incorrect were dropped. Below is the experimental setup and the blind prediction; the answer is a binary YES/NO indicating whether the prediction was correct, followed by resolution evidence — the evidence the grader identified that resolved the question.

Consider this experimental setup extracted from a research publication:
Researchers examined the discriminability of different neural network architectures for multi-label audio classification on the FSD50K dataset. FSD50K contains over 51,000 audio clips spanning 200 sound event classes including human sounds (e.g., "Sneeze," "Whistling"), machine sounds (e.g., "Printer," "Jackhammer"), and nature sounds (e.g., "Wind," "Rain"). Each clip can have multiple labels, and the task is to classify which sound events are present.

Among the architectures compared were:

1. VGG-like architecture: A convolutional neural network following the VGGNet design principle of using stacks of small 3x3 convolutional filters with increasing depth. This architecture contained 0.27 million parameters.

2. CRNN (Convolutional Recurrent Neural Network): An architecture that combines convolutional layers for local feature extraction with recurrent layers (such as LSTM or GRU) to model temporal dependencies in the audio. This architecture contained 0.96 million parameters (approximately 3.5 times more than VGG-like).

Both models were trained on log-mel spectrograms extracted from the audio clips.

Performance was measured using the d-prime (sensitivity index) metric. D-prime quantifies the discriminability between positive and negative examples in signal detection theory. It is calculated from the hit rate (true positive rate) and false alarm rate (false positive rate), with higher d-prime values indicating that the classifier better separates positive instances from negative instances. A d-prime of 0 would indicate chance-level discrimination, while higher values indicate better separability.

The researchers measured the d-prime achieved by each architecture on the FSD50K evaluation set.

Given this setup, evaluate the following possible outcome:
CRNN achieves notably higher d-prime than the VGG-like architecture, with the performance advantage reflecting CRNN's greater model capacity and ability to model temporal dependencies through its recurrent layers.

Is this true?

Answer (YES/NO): NO